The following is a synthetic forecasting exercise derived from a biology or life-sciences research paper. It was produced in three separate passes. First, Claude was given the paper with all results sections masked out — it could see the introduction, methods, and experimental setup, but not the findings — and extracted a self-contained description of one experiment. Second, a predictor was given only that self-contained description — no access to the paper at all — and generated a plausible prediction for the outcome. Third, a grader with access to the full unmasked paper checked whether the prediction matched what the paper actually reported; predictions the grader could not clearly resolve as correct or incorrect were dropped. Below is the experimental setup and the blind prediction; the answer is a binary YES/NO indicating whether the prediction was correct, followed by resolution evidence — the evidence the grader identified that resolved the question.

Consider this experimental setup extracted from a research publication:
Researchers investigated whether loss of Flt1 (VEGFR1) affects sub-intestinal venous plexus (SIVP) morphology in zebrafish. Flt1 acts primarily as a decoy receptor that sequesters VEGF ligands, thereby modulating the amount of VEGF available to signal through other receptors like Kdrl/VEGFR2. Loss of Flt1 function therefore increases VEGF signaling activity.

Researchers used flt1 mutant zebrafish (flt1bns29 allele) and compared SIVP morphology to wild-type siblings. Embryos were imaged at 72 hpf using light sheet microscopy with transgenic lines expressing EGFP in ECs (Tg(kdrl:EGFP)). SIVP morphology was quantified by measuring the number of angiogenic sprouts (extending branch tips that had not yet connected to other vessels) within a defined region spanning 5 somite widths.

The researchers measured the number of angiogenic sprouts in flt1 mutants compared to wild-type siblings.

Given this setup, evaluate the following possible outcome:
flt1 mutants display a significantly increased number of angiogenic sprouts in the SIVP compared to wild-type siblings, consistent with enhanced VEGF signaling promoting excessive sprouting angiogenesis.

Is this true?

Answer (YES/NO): NO